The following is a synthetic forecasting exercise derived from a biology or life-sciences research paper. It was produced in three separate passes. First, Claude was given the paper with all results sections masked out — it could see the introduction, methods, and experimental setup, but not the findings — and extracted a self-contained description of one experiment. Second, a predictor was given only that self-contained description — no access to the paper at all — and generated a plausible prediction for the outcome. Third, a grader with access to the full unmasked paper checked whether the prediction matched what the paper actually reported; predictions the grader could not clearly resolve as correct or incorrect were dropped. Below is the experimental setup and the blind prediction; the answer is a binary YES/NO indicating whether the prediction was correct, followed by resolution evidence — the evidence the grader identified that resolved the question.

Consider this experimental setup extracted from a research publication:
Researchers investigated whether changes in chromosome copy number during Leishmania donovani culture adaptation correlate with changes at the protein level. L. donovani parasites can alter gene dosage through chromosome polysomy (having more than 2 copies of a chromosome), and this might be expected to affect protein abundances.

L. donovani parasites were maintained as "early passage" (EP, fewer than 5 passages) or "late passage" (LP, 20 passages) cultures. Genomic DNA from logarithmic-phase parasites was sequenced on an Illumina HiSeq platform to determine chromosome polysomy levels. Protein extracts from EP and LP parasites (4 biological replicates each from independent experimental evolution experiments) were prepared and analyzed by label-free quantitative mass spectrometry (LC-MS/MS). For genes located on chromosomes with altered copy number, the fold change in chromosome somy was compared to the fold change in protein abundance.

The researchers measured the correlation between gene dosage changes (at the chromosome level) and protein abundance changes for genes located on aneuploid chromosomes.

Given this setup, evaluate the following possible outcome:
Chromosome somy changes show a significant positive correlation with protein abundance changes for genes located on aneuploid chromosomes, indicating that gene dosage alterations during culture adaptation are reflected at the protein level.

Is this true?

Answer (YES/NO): YES